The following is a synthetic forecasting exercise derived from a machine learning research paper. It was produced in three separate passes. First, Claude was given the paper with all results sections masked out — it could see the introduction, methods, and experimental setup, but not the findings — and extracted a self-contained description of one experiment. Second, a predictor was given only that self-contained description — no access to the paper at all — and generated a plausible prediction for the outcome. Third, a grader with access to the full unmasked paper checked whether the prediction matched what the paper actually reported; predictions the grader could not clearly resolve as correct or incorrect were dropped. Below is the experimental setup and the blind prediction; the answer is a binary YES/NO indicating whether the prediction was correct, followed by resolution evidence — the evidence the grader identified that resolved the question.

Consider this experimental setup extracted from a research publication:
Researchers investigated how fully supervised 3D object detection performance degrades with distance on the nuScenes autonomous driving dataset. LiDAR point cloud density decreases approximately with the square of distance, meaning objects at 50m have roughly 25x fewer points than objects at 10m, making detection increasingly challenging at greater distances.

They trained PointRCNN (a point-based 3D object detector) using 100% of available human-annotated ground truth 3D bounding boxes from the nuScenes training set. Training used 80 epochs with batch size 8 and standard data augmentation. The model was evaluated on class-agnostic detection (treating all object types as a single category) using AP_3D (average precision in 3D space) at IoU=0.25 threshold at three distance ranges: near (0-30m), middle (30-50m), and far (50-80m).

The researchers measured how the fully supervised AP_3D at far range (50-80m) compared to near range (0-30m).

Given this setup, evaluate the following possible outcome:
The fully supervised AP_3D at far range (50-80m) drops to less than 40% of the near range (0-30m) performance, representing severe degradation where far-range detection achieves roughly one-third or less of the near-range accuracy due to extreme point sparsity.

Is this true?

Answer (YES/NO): YES